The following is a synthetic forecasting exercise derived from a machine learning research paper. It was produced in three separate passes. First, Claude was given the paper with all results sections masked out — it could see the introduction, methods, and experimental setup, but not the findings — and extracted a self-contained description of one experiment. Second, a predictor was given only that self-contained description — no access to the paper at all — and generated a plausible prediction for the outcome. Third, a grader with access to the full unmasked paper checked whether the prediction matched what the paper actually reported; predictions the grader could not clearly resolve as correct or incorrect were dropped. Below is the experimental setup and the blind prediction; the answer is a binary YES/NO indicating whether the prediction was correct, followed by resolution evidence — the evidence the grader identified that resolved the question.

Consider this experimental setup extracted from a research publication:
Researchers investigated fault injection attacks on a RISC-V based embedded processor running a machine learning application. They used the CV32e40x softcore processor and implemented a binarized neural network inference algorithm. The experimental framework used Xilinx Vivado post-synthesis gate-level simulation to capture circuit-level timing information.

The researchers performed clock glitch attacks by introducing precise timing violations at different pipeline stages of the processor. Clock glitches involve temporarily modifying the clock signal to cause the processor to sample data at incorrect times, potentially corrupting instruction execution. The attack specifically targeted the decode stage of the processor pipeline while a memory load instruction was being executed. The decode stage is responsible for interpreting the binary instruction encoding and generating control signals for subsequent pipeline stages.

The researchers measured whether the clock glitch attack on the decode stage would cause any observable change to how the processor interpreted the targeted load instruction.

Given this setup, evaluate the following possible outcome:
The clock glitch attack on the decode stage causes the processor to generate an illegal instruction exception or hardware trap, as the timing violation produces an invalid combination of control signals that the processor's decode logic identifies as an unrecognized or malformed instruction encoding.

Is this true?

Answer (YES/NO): NO